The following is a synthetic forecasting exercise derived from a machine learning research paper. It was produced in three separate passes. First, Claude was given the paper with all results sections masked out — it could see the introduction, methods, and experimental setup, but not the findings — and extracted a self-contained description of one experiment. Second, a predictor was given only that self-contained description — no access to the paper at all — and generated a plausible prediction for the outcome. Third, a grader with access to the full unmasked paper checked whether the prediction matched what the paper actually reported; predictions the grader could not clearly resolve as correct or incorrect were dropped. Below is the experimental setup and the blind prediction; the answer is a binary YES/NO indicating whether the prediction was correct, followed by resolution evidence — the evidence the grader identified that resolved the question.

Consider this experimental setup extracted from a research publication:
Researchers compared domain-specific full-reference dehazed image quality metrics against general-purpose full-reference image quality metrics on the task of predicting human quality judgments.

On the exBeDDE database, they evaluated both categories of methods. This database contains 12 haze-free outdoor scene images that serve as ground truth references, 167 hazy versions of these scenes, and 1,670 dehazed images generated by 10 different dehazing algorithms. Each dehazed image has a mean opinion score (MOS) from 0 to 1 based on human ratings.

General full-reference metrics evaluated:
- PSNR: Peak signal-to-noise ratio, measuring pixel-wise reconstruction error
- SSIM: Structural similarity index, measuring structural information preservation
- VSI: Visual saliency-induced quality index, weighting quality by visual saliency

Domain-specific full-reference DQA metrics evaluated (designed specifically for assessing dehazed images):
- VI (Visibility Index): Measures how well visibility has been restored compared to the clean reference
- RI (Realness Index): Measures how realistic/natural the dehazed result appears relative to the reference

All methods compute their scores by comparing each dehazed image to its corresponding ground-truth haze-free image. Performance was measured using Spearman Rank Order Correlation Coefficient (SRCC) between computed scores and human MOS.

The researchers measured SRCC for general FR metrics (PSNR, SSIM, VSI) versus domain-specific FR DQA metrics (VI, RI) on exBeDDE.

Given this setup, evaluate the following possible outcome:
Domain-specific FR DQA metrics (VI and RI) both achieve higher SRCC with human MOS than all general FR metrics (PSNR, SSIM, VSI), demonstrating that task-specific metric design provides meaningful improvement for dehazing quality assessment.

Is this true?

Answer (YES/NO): NO